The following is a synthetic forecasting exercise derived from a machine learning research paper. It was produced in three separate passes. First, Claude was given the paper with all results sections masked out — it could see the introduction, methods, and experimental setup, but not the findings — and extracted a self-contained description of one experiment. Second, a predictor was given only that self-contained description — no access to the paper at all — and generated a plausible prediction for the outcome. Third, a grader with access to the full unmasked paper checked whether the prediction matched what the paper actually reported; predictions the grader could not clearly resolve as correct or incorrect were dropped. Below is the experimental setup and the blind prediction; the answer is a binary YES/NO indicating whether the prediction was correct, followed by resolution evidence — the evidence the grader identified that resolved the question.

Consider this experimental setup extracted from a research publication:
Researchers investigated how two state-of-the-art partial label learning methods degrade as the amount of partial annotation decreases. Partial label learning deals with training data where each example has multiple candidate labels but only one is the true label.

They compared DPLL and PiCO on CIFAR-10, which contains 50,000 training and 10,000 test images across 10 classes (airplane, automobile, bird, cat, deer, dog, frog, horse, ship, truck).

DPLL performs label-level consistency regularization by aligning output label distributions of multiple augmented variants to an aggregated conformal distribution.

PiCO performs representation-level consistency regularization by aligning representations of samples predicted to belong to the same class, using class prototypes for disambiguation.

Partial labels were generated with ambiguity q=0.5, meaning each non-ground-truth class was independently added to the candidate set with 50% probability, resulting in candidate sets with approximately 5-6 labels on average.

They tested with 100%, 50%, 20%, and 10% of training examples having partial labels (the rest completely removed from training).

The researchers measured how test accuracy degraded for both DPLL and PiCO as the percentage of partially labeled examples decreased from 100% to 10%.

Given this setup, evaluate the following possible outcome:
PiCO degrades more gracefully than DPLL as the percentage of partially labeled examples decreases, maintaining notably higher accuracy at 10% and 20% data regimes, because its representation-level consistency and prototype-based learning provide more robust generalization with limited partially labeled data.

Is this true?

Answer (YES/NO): NO